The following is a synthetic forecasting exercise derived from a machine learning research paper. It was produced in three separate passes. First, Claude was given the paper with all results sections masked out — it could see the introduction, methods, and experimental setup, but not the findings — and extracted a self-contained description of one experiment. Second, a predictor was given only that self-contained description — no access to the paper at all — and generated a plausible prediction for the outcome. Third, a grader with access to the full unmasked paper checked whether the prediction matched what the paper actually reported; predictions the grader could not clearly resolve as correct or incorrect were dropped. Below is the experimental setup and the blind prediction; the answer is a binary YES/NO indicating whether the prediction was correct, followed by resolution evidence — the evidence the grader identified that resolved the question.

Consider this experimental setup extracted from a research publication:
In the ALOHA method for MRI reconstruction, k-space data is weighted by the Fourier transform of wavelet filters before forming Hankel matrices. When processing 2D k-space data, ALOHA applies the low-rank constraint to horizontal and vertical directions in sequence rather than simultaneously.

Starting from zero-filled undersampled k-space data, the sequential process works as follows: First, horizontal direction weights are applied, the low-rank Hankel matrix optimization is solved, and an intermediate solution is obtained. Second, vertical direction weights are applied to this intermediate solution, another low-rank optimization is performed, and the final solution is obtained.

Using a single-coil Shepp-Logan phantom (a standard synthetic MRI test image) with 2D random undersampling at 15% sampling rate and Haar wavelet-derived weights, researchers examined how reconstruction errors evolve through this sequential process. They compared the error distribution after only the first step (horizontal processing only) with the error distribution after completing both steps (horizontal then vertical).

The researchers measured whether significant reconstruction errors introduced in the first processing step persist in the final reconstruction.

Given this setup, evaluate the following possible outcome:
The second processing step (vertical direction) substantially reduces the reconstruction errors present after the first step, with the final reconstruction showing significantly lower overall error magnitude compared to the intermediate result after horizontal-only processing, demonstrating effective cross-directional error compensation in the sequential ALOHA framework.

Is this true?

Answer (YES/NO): NO